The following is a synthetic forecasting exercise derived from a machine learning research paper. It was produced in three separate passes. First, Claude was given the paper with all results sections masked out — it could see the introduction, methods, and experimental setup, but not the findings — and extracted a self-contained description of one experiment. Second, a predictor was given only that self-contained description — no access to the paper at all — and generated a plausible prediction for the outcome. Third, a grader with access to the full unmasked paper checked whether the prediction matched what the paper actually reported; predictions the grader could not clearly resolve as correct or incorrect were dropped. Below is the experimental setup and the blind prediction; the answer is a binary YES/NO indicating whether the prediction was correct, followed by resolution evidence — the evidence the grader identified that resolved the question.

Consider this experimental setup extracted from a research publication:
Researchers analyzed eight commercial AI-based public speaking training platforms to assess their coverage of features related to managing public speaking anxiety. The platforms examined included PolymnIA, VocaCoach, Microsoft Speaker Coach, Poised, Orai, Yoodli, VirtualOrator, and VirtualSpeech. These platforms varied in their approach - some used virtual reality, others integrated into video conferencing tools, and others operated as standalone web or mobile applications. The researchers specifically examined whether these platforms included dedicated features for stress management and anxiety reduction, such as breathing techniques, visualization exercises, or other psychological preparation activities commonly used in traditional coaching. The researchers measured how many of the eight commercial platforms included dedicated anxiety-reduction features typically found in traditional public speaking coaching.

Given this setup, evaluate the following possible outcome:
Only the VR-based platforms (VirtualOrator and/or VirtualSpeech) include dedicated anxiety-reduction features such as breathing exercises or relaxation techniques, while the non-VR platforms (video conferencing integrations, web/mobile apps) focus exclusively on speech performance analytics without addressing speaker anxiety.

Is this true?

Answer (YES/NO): NO